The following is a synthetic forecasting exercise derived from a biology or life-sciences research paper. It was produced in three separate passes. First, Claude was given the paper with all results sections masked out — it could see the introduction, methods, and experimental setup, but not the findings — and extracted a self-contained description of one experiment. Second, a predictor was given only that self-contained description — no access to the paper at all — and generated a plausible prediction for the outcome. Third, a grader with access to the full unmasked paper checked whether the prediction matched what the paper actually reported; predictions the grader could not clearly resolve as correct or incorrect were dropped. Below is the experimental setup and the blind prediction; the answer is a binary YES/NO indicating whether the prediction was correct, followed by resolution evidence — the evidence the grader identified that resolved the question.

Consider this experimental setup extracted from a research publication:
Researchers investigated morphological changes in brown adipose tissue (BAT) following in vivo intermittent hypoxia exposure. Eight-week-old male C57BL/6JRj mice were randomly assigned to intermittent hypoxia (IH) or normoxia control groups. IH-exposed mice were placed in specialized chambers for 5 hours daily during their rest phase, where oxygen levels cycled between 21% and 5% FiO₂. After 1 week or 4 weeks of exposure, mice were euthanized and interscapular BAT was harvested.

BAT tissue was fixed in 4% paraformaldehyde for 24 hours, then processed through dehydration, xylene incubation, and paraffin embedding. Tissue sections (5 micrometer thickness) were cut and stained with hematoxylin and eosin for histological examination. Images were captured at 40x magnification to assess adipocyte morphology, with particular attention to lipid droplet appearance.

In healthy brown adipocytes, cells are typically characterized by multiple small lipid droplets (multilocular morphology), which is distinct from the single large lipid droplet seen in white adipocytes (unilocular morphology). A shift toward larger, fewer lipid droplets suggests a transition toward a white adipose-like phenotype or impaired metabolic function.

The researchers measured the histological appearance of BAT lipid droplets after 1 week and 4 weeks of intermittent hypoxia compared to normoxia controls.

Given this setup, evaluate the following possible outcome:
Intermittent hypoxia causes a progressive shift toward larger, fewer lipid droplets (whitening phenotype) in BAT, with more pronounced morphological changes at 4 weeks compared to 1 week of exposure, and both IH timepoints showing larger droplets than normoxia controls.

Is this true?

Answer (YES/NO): NO